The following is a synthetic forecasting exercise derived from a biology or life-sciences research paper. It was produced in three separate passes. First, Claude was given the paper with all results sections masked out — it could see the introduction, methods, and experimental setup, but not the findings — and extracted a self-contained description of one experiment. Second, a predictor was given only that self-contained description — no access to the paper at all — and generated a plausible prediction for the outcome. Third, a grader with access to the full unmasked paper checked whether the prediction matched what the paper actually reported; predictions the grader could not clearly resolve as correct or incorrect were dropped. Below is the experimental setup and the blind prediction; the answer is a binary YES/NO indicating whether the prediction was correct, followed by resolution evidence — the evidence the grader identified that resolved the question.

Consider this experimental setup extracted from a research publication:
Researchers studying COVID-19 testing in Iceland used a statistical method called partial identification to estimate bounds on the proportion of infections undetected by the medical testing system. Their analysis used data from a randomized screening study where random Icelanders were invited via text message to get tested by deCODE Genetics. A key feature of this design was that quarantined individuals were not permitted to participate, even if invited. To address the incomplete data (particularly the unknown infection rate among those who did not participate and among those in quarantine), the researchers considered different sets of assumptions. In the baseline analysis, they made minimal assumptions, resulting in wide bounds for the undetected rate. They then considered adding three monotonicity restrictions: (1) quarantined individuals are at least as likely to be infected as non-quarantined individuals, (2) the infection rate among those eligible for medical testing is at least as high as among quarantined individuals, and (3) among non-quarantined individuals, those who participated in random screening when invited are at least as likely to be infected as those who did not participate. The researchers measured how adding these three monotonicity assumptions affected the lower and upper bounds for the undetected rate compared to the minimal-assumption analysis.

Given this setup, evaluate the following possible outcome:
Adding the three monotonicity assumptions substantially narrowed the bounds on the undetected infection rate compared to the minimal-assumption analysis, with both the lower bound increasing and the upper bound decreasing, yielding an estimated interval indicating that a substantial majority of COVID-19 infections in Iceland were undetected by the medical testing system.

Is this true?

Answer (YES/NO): NO